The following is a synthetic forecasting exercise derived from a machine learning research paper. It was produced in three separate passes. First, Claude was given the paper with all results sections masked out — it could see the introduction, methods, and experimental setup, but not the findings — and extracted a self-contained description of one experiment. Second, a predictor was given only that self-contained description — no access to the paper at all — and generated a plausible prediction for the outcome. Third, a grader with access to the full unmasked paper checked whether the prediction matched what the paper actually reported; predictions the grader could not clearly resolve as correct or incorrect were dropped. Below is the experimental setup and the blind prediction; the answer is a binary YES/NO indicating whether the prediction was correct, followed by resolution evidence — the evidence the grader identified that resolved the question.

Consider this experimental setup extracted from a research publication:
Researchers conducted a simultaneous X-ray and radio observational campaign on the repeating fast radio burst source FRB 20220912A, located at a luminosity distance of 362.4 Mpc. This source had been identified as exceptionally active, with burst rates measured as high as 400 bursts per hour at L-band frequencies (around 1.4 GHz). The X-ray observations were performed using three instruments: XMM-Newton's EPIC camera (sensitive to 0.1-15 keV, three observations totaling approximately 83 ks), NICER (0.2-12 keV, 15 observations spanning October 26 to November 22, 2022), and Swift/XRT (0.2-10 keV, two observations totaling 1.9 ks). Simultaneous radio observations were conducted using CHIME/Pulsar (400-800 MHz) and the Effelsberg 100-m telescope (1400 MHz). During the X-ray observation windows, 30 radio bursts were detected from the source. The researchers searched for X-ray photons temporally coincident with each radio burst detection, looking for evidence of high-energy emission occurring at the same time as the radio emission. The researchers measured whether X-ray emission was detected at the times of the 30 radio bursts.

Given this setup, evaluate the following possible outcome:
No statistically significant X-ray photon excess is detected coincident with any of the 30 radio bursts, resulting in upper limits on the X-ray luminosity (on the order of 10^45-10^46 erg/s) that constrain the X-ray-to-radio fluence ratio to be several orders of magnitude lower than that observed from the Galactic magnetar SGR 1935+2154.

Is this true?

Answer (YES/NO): NO